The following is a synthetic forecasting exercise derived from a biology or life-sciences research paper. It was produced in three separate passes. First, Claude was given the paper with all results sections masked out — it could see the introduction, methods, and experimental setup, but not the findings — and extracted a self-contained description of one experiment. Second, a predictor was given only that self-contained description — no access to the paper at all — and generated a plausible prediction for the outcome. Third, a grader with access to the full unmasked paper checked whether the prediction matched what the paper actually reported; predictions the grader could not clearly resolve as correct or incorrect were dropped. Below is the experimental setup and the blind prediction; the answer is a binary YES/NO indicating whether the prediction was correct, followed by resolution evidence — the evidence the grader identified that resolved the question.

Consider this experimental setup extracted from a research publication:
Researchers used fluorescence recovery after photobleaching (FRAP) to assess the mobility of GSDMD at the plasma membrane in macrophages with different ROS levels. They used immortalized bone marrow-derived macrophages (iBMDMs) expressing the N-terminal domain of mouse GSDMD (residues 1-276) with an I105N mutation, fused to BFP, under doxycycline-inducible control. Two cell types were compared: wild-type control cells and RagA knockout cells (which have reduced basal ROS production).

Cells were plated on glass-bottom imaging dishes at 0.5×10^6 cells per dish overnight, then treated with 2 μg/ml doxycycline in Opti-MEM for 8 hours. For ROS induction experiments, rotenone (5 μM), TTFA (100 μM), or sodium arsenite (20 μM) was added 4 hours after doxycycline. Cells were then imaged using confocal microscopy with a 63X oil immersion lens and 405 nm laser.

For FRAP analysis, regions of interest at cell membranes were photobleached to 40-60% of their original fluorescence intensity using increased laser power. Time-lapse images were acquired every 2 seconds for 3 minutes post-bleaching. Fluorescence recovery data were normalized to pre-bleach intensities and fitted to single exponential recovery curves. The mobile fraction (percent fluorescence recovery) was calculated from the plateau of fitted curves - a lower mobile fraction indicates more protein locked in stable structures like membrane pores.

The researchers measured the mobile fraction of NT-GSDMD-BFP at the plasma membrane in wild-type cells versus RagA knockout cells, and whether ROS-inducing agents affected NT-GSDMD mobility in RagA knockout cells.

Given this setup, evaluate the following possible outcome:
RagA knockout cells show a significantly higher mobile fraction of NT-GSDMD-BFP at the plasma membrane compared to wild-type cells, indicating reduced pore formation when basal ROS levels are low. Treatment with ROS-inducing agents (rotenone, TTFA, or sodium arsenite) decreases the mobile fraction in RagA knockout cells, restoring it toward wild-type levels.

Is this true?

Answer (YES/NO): NO